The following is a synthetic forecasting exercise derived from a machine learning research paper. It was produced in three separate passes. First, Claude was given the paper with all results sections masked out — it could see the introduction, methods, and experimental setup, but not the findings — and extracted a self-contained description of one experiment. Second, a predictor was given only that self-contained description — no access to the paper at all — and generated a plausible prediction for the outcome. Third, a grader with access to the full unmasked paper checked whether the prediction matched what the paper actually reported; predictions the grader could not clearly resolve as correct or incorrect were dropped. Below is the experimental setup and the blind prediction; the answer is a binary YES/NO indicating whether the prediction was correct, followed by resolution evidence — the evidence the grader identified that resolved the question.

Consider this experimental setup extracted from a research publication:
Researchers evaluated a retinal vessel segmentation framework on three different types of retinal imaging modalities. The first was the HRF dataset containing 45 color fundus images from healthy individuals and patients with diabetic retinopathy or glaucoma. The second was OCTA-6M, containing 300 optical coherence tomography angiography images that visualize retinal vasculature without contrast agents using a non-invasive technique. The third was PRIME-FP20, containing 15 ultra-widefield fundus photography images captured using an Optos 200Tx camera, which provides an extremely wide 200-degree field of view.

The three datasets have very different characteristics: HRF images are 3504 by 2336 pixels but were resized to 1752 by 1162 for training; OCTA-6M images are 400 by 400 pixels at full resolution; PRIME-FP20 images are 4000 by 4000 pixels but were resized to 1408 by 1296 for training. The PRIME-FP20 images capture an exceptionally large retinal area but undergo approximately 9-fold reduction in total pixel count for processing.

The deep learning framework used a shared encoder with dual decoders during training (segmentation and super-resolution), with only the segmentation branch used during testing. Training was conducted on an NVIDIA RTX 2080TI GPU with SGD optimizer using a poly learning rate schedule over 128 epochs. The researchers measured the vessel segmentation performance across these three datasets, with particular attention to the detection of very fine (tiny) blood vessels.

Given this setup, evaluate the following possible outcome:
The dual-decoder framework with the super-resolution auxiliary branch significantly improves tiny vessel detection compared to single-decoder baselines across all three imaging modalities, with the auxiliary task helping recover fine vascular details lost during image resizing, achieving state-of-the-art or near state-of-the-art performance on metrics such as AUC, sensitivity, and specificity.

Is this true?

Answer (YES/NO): YES